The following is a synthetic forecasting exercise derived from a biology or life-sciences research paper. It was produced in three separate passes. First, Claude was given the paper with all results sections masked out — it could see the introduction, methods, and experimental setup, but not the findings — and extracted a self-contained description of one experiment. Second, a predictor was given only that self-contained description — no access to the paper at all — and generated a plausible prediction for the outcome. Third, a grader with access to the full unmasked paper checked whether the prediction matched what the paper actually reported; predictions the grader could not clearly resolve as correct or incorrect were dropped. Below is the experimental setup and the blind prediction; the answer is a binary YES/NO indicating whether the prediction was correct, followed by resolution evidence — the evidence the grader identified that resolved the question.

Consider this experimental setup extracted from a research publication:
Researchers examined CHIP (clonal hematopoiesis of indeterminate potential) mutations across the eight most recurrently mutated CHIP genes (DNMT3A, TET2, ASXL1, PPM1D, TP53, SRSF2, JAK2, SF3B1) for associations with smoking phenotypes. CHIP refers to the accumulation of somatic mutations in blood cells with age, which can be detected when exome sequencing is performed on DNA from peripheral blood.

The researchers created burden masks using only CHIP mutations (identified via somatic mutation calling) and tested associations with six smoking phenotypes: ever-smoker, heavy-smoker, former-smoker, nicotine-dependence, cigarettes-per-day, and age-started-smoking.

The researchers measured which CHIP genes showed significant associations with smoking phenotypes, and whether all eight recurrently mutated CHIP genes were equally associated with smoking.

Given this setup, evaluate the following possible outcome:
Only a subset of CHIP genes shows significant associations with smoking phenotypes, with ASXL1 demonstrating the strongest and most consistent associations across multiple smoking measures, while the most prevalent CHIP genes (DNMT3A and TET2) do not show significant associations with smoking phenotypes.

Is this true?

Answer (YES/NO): NO